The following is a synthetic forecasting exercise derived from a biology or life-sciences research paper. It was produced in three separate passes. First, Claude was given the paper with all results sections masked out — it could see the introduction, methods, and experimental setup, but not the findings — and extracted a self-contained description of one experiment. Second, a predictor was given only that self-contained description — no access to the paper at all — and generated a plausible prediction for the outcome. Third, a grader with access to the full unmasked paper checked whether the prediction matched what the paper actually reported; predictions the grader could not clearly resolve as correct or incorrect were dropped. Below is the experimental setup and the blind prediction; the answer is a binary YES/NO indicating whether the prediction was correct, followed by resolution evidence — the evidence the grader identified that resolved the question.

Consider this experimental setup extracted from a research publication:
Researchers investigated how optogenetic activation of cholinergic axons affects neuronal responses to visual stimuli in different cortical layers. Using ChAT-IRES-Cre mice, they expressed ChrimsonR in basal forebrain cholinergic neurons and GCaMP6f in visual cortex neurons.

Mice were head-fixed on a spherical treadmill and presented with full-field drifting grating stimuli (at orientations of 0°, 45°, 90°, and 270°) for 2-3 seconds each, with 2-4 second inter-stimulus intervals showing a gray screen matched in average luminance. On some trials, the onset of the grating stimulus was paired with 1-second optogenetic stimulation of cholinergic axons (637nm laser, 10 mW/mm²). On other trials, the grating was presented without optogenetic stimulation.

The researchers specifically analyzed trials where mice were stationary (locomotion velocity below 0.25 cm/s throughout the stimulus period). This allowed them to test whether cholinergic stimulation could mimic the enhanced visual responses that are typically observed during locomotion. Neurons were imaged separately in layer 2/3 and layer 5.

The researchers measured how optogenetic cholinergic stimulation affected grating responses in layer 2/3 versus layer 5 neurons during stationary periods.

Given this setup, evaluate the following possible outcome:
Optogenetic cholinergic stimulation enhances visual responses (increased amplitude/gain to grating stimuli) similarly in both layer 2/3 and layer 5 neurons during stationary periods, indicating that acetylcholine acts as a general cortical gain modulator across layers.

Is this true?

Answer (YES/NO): NO